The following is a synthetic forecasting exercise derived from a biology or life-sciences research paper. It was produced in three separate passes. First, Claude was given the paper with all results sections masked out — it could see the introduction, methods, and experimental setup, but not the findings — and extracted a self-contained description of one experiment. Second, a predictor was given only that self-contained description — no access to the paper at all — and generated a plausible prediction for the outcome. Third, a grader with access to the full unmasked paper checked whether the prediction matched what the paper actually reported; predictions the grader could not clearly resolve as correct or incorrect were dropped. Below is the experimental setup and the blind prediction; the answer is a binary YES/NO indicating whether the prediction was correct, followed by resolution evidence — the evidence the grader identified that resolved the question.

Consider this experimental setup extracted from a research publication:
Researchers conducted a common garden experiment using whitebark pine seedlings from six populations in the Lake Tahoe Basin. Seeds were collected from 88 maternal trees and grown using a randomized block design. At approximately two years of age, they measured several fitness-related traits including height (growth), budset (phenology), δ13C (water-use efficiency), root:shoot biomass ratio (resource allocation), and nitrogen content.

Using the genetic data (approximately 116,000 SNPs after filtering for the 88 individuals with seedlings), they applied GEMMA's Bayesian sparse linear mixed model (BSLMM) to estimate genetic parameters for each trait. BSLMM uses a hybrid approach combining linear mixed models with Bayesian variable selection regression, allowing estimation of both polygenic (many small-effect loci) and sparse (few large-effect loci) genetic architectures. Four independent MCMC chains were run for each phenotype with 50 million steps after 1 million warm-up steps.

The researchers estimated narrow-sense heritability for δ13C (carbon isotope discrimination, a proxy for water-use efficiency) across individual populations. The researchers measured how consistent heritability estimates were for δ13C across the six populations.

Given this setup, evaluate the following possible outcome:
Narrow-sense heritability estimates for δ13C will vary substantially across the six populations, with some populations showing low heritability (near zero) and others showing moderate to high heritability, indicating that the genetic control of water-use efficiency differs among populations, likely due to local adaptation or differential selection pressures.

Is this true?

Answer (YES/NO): YES